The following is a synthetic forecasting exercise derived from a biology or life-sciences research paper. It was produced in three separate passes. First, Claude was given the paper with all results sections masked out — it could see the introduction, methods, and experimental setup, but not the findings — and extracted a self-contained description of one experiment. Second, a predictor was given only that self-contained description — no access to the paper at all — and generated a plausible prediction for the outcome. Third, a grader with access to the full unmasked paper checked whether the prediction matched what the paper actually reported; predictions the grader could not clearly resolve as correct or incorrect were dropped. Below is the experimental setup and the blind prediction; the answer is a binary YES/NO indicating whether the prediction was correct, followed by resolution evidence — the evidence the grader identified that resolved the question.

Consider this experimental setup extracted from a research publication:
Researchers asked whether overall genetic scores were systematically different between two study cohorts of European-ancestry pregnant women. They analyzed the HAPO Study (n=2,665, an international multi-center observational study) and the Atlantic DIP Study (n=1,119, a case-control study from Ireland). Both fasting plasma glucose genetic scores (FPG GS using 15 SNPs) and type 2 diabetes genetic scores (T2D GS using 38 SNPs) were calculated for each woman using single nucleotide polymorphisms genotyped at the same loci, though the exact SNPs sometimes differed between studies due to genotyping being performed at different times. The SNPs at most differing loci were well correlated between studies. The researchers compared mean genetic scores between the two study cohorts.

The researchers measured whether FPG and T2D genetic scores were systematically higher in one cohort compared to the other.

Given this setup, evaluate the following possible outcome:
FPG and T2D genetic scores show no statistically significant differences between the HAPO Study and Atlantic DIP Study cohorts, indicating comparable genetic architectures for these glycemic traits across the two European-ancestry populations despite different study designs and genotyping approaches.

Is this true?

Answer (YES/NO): NO